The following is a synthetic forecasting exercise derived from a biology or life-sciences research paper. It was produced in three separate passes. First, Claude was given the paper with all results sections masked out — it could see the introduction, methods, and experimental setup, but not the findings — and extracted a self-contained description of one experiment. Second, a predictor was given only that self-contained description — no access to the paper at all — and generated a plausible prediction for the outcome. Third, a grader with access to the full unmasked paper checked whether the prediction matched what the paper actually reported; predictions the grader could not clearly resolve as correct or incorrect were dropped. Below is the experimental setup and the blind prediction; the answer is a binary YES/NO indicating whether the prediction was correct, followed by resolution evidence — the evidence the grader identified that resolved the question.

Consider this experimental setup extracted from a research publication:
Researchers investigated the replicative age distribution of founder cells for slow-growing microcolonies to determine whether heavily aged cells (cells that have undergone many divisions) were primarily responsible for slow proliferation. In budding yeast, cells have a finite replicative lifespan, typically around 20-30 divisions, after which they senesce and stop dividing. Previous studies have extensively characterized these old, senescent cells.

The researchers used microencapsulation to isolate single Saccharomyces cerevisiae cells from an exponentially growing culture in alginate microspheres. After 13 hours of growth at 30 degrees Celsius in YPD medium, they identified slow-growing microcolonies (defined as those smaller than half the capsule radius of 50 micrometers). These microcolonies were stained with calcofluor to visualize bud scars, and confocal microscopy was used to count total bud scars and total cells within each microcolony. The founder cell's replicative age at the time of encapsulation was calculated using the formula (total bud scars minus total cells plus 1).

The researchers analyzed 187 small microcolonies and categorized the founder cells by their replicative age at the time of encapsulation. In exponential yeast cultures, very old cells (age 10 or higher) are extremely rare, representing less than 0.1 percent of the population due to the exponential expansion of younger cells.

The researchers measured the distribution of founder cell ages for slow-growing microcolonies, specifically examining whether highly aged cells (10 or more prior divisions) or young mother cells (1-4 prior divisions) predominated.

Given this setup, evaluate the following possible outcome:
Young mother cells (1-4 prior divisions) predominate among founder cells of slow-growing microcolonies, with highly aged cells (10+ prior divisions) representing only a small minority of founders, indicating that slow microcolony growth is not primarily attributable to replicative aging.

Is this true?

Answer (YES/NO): YES